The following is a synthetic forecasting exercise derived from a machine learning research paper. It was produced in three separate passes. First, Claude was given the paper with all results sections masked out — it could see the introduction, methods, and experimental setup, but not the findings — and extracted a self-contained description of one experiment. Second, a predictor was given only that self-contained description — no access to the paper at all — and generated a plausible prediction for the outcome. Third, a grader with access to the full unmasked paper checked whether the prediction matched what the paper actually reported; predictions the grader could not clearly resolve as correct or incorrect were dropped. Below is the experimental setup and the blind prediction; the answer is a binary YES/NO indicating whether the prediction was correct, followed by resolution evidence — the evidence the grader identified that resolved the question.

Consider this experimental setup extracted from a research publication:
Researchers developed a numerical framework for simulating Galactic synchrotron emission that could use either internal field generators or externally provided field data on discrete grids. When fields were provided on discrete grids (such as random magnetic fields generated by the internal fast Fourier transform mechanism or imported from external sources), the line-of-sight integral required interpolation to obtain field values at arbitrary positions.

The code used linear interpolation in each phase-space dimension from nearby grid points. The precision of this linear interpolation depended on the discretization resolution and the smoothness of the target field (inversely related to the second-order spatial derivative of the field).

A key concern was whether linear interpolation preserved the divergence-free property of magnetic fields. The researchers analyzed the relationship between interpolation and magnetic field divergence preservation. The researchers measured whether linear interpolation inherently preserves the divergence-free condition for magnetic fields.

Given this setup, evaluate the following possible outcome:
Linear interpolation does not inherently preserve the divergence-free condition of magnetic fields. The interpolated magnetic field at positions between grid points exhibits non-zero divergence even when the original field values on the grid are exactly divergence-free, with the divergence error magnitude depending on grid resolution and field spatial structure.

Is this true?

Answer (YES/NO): YES